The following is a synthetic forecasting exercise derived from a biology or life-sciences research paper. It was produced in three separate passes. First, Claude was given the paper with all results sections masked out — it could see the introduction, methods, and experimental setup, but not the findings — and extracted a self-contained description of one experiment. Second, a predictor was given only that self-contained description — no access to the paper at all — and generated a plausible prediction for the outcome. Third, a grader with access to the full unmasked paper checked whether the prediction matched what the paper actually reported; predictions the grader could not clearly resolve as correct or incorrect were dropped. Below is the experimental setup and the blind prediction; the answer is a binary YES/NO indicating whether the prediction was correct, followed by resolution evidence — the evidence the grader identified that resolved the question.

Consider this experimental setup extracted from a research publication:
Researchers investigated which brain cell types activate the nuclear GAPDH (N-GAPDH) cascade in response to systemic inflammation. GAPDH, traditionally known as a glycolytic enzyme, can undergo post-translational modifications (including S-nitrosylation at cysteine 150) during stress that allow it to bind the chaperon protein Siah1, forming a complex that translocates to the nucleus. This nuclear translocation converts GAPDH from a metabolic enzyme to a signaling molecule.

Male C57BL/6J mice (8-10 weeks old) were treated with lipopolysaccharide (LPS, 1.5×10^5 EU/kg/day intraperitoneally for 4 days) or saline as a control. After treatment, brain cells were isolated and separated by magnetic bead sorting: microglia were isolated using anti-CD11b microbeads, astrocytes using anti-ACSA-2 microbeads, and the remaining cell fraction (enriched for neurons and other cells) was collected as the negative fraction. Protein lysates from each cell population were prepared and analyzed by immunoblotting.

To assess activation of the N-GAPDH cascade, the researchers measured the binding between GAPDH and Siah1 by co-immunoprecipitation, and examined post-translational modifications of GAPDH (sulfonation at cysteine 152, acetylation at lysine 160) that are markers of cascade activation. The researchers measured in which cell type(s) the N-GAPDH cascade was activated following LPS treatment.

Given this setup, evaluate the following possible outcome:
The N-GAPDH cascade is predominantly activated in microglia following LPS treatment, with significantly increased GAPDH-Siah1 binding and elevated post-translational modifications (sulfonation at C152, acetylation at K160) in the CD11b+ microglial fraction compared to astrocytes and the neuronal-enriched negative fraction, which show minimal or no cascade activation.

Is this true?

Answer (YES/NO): YES